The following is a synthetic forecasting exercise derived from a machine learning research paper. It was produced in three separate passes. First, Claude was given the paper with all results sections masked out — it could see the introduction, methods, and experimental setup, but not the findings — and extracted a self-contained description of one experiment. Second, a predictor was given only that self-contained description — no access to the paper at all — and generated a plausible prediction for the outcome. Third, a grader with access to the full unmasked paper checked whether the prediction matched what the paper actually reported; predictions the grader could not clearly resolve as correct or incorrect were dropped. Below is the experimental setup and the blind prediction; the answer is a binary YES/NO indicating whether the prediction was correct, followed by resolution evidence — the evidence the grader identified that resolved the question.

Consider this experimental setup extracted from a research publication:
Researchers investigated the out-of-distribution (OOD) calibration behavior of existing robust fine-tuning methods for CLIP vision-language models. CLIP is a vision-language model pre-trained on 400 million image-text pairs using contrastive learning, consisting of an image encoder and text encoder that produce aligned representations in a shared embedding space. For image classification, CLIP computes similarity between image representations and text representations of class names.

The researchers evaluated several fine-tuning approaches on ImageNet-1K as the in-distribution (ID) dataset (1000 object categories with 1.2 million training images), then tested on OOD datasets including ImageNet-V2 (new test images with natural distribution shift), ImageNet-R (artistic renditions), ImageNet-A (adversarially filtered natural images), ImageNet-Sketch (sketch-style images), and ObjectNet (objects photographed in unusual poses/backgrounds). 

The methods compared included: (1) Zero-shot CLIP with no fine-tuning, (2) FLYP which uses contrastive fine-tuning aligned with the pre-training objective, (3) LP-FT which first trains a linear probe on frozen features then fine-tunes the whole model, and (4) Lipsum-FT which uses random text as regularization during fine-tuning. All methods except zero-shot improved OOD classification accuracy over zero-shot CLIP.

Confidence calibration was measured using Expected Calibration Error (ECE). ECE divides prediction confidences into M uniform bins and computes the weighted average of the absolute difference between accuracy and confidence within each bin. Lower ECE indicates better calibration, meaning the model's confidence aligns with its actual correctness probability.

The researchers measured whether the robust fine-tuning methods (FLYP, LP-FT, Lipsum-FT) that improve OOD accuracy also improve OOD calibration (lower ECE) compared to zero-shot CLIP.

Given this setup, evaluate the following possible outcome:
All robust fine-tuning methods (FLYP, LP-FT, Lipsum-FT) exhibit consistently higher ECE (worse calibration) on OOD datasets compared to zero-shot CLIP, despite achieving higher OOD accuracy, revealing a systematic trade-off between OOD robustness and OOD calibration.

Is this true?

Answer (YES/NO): NO